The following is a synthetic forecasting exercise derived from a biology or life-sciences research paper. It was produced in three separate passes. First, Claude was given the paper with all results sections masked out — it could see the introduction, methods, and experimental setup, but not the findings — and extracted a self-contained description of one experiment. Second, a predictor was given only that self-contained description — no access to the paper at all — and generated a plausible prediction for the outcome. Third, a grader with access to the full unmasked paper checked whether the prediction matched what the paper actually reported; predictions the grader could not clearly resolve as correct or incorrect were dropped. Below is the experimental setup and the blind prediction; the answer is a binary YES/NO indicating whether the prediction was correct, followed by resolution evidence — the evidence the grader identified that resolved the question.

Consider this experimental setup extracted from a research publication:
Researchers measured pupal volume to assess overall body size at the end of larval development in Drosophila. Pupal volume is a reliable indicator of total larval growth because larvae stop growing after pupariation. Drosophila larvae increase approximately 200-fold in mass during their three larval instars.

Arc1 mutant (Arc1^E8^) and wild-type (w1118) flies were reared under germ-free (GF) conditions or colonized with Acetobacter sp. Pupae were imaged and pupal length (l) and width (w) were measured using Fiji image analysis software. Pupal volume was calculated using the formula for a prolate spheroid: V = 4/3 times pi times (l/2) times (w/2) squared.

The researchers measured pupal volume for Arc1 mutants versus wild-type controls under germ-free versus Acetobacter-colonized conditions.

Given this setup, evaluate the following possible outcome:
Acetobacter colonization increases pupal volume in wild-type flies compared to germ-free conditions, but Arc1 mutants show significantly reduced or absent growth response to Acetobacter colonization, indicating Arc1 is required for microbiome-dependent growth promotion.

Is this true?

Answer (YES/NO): NO